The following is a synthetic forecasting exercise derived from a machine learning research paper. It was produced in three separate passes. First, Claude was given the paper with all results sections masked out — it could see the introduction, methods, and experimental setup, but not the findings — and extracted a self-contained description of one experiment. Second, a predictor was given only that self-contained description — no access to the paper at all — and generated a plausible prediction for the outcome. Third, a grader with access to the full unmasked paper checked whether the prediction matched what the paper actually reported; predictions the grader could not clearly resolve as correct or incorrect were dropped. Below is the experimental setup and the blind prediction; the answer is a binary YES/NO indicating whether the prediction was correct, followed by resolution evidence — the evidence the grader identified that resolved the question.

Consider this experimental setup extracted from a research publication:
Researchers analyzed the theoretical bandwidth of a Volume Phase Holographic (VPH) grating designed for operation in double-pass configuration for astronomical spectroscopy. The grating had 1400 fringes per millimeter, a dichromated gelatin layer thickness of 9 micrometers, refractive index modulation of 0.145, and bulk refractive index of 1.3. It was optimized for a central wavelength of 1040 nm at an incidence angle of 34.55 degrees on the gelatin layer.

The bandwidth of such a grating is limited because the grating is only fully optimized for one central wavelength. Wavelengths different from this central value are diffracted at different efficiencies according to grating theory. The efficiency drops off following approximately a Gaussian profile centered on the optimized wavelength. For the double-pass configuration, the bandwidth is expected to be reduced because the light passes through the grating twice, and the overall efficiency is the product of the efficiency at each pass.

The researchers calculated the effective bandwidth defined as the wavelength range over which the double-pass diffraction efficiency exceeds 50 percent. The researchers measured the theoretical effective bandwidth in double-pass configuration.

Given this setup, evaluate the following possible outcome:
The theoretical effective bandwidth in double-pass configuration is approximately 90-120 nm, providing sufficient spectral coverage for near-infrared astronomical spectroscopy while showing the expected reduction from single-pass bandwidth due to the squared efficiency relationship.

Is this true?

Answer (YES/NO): YES